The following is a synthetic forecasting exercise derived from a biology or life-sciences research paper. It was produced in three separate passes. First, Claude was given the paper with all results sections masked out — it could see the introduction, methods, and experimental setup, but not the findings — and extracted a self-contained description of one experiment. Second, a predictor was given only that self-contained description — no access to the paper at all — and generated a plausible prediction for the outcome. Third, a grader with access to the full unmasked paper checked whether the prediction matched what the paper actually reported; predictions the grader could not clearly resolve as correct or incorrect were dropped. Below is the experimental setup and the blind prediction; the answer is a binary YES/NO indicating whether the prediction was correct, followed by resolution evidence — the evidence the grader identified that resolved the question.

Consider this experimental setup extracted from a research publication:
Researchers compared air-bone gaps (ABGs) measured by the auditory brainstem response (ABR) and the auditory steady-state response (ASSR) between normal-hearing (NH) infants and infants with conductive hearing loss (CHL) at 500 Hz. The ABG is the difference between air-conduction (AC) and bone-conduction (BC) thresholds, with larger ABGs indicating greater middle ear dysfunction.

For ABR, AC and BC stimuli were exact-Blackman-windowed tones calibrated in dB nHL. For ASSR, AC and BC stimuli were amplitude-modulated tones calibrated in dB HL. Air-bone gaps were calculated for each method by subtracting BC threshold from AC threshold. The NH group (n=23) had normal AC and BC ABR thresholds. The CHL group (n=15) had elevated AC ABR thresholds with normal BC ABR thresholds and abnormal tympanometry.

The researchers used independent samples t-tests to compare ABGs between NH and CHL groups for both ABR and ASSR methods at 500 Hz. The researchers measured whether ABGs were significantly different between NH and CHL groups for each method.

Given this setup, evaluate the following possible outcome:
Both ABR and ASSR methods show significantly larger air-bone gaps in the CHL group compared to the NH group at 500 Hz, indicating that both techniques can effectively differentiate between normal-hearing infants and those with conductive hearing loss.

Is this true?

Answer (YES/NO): NO